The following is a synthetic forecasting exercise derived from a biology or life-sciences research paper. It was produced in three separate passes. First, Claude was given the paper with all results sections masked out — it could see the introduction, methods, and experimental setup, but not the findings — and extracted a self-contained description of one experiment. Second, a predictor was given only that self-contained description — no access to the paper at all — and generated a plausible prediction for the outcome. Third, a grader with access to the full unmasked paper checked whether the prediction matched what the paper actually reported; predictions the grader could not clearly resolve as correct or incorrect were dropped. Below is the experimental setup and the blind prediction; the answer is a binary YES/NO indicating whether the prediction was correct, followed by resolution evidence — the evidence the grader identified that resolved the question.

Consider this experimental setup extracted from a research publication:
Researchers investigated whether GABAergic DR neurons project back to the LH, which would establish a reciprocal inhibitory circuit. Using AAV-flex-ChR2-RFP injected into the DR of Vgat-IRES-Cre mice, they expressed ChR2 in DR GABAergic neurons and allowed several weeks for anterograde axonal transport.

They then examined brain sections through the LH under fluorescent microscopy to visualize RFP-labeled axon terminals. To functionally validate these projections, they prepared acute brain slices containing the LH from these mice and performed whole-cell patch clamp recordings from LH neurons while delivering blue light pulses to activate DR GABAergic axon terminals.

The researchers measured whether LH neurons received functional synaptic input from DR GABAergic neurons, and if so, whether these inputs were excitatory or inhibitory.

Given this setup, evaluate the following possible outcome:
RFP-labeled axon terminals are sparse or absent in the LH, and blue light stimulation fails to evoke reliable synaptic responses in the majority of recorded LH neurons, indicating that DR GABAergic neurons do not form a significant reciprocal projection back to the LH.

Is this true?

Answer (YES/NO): NO